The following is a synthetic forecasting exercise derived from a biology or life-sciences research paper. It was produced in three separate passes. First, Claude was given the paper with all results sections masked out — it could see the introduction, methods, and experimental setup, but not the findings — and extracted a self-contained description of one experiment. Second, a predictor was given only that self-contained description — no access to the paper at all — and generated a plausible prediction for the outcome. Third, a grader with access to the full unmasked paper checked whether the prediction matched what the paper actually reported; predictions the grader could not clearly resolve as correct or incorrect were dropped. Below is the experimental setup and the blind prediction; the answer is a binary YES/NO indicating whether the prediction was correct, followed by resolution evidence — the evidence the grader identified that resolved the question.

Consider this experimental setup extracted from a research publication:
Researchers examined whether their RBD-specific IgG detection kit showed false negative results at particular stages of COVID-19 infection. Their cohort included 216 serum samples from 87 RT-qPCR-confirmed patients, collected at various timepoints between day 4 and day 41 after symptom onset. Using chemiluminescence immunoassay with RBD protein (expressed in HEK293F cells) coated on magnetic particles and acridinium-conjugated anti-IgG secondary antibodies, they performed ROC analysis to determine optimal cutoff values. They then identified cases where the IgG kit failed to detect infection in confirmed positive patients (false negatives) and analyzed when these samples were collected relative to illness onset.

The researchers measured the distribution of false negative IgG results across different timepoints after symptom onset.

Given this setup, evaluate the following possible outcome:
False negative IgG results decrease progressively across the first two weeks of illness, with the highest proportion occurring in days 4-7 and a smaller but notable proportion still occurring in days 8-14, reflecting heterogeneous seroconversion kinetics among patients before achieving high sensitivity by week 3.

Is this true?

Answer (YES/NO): NO